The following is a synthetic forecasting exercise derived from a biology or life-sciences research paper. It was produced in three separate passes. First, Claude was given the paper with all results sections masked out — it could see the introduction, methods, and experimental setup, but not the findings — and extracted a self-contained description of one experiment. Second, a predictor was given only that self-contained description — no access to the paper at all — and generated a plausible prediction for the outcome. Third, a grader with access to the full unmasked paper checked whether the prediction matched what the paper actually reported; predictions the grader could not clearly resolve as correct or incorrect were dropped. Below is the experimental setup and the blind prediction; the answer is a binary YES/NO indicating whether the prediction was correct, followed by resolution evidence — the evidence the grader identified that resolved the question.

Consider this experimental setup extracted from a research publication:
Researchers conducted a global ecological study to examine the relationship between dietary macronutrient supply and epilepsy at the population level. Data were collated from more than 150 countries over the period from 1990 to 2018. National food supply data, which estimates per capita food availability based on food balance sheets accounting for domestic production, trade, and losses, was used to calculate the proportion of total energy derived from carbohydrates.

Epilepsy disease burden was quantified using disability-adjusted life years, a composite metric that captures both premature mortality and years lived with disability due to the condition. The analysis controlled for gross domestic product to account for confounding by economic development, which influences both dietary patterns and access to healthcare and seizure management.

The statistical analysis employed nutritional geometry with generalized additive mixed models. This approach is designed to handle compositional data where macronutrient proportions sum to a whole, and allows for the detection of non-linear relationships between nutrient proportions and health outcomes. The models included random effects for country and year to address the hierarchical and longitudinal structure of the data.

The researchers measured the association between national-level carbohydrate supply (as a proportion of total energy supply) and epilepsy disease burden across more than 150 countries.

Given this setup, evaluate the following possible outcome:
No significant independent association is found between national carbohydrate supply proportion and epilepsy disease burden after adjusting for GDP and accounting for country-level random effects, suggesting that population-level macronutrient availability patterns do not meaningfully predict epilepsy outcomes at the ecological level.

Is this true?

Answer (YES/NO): NO